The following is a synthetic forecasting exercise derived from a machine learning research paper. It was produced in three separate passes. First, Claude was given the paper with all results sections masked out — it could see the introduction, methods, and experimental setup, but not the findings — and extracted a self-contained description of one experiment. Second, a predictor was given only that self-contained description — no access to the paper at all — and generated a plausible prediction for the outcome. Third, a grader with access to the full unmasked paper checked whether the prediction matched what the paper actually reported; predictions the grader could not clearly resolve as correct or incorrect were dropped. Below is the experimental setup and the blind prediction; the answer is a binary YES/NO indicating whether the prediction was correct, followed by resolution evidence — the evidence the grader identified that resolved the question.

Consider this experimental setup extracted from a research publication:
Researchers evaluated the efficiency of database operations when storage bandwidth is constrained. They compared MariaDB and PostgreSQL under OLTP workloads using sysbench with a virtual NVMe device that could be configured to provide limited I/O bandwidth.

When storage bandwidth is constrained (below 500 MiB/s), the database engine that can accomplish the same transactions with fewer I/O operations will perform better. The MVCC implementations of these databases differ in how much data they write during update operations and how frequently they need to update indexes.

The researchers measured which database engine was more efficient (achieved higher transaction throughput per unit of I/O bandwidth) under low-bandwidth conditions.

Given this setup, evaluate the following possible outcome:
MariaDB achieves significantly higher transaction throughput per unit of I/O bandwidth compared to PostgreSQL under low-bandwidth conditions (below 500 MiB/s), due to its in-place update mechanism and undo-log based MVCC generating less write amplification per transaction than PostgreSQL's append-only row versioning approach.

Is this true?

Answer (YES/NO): YES